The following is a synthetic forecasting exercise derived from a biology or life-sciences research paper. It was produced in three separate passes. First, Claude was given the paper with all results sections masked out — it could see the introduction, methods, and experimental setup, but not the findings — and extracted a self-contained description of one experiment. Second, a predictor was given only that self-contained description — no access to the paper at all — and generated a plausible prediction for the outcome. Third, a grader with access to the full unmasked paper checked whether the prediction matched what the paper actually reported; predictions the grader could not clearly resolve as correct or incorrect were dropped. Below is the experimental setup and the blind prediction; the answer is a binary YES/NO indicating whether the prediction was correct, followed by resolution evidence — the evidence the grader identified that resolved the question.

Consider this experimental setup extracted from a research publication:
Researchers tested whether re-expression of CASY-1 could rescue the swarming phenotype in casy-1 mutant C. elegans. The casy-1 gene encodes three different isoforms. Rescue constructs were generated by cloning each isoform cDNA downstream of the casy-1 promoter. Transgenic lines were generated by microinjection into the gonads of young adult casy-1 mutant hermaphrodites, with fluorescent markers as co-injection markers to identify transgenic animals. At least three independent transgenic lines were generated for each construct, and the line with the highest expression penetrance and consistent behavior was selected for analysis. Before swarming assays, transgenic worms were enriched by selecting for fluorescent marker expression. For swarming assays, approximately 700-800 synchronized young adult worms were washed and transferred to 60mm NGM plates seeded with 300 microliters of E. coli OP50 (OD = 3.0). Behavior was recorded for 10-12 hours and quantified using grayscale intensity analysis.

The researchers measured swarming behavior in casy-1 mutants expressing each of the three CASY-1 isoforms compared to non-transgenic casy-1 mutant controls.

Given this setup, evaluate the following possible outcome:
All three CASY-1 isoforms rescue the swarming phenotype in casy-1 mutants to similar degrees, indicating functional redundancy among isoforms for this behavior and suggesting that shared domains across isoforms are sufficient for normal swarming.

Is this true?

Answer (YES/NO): NO